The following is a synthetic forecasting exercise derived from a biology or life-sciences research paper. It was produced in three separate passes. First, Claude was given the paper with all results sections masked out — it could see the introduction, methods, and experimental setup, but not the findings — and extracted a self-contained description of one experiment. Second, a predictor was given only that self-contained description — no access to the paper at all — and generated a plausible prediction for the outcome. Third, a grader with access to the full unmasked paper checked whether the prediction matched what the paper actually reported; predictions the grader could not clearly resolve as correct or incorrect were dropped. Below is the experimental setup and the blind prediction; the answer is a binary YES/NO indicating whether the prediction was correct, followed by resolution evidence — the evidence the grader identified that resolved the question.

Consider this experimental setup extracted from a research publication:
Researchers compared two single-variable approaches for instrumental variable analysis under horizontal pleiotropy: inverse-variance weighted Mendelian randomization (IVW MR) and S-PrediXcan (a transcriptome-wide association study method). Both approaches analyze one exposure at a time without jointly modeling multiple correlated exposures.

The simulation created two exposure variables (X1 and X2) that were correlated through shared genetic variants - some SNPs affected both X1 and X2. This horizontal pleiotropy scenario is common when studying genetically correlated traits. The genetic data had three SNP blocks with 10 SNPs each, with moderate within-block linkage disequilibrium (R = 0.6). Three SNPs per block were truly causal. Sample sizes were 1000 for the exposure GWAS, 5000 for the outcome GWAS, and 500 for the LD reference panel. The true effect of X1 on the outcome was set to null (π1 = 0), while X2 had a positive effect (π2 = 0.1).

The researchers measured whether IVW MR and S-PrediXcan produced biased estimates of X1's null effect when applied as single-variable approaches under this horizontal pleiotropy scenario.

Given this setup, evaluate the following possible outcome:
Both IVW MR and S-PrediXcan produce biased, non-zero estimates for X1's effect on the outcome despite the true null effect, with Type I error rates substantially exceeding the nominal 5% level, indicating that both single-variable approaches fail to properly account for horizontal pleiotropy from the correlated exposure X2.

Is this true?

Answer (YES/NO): YES